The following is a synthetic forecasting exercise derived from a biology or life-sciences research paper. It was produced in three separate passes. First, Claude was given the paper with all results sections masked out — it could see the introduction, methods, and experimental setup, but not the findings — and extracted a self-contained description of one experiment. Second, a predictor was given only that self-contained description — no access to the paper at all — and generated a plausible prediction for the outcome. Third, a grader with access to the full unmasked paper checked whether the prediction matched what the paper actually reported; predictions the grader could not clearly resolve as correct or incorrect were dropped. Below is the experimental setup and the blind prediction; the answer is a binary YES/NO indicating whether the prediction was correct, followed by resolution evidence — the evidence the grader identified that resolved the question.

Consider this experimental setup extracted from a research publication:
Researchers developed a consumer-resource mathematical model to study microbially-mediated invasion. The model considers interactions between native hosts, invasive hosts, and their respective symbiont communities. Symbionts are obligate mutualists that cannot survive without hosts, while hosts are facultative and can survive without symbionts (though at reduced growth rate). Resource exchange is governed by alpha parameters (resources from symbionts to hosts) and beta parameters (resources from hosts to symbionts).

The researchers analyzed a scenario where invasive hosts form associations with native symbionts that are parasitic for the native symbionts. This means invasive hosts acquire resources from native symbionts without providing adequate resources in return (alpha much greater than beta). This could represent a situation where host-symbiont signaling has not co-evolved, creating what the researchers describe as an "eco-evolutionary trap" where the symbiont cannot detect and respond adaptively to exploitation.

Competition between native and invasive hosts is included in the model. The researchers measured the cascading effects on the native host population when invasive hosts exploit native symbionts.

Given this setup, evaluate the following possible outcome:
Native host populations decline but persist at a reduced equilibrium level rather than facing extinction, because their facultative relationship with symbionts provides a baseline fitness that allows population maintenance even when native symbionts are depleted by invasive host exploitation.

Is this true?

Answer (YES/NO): NO